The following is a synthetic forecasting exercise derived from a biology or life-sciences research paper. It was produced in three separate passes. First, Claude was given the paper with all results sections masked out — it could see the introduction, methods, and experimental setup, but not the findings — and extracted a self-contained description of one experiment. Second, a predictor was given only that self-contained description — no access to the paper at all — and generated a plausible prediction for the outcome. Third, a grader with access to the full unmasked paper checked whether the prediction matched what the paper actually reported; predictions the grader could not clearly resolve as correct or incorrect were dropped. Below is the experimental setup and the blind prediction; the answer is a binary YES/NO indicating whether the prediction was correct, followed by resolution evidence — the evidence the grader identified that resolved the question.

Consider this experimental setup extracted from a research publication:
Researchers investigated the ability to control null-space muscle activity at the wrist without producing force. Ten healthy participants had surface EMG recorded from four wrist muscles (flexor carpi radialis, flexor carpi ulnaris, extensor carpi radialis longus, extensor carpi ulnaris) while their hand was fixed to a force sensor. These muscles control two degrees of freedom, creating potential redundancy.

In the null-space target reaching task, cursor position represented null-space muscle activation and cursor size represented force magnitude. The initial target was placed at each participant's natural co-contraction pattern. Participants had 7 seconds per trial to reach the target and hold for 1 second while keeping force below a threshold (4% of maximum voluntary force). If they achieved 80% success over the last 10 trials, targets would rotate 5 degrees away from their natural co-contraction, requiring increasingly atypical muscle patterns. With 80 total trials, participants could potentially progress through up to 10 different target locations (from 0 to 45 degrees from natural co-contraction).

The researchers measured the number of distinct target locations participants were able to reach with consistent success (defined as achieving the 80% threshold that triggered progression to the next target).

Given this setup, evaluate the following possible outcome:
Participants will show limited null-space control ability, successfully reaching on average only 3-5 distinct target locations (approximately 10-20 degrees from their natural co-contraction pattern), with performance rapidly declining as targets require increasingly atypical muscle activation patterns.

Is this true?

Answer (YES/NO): NO